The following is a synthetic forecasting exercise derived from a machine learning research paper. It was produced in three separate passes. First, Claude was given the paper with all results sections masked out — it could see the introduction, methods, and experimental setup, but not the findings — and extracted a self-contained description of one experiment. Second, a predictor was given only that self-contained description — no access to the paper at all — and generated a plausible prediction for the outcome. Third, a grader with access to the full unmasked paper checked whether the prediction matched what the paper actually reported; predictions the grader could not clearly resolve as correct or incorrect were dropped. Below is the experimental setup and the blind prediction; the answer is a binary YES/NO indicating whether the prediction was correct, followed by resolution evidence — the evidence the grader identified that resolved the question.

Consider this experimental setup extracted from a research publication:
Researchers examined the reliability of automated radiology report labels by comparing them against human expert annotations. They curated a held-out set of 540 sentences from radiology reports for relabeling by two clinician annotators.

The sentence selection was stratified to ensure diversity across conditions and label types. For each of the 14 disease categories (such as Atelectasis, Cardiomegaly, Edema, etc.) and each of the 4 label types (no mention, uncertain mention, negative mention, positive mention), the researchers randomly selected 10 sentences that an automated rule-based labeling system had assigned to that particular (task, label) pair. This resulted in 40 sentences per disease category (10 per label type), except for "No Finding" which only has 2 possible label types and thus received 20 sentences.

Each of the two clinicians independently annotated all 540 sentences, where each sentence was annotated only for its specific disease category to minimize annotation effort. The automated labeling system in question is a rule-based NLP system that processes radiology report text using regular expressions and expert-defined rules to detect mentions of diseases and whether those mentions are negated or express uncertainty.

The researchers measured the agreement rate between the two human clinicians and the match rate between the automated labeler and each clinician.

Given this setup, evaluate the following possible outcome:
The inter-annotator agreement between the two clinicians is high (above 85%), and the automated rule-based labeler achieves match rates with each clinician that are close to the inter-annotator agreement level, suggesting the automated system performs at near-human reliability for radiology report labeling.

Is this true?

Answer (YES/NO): NO